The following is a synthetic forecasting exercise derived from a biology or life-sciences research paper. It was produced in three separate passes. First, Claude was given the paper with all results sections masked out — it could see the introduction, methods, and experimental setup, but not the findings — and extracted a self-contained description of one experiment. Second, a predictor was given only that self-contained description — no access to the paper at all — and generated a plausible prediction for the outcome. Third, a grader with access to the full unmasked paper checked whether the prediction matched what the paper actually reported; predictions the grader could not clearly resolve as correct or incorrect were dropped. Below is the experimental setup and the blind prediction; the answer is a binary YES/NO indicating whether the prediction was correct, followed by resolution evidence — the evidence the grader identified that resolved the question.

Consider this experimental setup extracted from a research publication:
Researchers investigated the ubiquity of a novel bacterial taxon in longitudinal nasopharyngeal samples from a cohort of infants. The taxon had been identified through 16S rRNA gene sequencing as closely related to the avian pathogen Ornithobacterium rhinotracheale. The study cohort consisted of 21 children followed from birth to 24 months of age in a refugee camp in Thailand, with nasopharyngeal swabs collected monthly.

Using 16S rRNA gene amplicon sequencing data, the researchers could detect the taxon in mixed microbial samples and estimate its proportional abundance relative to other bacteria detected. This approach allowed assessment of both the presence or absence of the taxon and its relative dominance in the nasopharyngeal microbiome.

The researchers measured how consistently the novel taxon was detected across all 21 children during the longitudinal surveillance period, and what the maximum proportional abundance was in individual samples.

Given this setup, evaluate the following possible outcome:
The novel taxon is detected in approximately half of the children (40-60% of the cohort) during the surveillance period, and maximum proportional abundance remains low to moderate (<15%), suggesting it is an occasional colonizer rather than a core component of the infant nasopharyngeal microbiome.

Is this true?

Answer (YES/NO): NO